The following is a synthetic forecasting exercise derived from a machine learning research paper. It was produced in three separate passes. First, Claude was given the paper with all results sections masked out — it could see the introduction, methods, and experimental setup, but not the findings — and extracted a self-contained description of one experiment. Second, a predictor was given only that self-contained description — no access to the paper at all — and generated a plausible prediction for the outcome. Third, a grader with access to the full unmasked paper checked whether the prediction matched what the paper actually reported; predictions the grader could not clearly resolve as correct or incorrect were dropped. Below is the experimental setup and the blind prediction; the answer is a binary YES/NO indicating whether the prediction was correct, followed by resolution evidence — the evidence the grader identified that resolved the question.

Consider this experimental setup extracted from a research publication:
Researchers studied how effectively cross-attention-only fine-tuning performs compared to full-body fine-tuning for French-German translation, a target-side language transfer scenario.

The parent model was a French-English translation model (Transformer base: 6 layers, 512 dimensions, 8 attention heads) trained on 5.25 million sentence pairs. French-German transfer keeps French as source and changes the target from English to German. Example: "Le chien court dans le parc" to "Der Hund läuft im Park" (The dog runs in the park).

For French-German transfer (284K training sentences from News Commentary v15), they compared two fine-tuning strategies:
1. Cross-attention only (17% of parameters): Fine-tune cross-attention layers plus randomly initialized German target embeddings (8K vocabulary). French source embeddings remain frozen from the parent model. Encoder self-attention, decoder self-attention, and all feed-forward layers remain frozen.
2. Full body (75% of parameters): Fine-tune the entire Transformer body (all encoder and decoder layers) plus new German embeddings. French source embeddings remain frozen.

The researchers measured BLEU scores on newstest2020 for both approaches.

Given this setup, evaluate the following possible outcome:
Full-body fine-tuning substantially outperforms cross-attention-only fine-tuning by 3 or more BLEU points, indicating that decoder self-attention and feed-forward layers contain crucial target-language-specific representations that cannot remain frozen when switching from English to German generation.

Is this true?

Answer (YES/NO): NO